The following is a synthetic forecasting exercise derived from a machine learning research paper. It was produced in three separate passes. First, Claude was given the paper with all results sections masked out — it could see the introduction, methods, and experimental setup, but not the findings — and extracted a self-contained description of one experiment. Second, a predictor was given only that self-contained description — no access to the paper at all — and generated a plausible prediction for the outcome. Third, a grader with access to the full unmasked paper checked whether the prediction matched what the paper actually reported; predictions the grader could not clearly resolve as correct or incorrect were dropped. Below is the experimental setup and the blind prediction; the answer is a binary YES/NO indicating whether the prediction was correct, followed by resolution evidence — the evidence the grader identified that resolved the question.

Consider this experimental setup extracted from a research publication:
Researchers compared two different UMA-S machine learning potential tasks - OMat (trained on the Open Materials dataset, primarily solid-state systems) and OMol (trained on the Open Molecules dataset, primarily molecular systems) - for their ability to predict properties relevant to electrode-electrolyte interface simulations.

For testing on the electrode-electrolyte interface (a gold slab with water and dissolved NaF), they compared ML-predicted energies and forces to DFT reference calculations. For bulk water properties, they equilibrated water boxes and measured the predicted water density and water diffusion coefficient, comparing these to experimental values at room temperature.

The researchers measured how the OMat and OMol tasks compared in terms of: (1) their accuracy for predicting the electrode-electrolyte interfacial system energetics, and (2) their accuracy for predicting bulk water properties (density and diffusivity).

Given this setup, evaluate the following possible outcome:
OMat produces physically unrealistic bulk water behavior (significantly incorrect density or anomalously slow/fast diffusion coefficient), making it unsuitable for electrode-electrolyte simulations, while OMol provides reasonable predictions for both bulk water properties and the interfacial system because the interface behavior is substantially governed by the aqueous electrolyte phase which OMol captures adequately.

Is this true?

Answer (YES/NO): NO